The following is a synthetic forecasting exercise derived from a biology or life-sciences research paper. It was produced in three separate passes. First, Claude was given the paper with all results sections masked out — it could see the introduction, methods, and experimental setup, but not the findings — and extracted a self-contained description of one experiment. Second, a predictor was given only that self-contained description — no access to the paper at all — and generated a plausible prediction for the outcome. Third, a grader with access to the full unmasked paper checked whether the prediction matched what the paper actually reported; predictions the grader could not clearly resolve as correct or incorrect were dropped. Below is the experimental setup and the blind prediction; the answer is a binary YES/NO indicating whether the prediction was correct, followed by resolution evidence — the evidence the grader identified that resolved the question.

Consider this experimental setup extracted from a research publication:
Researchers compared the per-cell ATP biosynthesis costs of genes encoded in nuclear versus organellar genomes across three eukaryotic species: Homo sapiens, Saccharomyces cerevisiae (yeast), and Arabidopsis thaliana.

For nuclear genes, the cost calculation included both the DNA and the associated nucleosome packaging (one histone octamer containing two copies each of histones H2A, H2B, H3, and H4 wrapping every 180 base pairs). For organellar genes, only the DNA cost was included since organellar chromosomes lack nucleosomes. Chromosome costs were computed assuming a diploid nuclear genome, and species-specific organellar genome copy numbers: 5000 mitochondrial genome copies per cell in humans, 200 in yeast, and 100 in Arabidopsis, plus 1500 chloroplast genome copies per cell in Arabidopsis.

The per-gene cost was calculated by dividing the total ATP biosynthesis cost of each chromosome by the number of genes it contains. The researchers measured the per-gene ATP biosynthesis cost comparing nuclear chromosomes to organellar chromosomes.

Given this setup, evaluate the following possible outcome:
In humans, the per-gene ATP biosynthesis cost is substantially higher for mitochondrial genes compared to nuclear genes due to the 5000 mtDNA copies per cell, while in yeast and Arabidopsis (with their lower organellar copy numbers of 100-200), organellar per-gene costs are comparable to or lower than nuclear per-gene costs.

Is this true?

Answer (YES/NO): NO